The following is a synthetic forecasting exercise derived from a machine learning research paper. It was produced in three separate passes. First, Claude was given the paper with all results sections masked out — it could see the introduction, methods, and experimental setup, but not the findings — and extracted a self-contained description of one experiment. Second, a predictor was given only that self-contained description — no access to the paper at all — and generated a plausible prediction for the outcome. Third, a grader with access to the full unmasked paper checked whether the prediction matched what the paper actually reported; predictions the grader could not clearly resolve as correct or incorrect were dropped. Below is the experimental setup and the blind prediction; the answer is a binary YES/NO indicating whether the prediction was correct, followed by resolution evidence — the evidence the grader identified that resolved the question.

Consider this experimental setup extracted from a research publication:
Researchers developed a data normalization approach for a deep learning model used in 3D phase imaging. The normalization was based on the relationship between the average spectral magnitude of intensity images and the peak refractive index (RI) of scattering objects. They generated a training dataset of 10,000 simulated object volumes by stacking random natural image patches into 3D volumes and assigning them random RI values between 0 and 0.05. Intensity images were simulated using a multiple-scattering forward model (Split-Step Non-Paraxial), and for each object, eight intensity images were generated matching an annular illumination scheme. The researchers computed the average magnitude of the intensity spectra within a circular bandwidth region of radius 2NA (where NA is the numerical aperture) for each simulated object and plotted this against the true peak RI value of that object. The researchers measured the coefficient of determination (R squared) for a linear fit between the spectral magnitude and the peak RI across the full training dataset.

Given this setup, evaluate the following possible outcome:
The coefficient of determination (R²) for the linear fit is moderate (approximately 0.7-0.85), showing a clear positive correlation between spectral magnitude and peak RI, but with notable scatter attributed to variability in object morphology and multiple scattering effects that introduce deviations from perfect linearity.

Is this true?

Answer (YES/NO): NO